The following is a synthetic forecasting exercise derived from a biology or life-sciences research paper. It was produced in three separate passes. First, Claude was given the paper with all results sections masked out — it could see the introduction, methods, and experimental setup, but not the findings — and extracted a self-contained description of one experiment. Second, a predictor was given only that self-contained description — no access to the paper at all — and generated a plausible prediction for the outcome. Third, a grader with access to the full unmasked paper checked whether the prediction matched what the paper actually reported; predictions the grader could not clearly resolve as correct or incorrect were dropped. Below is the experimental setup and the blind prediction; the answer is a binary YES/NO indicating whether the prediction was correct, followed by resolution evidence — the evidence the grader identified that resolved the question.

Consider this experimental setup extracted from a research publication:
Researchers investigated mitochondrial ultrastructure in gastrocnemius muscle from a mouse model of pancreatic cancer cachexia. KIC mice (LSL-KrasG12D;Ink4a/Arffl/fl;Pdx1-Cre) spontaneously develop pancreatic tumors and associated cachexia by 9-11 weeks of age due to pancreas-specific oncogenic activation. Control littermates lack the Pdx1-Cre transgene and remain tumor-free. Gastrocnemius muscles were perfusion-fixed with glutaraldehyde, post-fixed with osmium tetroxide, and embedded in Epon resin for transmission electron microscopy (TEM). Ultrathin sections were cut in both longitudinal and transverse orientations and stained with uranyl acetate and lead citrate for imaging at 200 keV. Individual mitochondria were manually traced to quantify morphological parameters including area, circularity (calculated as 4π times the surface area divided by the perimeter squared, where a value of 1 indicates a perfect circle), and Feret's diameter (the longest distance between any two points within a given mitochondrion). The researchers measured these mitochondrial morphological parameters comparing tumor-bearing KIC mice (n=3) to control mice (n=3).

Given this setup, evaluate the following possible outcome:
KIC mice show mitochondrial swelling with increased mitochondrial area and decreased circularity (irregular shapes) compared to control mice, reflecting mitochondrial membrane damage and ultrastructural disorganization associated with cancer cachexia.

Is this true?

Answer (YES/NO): NO